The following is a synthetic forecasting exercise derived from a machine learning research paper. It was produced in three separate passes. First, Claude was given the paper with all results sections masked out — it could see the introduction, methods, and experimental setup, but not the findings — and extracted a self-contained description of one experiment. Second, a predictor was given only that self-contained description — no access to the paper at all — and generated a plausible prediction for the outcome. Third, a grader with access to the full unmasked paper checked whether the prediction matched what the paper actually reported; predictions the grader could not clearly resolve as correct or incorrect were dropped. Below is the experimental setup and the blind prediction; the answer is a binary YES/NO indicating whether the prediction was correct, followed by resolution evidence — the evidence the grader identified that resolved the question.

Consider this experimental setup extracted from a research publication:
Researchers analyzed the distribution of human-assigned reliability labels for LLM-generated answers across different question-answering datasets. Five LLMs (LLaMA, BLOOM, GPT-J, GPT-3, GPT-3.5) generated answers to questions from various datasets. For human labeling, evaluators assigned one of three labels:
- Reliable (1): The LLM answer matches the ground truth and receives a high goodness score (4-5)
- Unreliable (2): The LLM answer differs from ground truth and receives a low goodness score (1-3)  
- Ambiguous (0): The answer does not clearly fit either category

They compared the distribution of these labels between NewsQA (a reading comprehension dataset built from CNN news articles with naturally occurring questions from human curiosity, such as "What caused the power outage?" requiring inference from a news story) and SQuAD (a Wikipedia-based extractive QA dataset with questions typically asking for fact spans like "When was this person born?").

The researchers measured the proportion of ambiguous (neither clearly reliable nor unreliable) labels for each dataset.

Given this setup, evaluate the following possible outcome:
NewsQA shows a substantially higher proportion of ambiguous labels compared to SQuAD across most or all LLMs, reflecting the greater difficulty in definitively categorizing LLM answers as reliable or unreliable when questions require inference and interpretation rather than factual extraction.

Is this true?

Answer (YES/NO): YES